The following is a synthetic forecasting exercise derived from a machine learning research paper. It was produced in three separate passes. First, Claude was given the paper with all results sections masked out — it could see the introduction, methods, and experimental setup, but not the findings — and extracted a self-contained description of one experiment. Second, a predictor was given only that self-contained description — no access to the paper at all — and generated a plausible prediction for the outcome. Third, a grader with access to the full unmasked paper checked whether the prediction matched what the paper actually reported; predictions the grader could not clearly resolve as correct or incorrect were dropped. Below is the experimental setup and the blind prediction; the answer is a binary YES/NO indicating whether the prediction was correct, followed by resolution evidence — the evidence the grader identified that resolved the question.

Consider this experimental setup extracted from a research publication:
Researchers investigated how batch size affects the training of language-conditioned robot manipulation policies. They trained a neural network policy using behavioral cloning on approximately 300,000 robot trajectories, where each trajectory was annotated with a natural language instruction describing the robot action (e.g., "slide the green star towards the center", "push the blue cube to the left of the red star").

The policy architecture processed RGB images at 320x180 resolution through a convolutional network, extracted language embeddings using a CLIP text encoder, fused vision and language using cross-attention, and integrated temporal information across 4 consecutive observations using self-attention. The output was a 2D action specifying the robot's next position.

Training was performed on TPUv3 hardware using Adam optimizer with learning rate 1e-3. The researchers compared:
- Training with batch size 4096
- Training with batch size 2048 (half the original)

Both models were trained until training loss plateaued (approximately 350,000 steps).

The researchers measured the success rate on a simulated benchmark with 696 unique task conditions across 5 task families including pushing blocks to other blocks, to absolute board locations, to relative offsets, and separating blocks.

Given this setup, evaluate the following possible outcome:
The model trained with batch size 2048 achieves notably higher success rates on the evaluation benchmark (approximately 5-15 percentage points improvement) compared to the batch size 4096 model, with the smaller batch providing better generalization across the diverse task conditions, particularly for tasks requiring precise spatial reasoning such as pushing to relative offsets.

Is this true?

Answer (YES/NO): NO